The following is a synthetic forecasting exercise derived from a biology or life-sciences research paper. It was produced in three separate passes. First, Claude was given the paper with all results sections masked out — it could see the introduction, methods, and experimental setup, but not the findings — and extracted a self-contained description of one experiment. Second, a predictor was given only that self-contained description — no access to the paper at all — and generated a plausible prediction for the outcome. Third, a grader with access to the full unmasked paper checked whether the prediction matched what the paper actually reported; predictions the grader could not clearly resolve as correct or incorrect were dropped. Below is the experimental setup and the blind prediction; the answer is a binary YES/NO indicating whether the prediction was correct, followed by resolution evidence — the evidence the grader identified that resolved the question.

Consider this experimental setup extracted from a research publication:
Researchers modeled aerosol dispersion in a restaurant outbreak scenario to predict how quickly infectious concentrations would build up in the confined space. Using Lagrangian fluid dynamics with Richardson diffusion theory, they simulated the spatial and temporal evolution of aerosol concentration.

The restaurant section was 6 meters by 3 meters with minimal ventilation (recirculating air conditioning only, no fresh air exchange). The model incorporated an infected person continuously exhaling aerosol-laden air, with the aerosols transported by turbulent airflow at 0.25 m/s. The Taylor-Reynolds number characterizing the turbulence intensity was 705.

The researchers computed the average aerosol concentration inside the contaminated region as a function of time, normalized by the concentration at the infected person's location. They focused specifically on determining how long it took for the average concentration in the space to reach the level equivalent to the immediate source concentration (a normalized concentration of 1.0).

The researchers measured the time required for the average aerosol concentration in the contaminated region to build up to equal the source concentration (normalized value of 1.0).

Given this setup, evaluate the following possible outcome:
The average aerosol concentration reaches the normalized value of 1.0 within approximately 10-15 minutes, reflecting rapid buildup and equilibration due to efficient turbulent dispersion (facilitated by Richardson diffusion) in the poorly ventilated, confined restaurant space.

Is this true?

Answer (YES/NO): YES